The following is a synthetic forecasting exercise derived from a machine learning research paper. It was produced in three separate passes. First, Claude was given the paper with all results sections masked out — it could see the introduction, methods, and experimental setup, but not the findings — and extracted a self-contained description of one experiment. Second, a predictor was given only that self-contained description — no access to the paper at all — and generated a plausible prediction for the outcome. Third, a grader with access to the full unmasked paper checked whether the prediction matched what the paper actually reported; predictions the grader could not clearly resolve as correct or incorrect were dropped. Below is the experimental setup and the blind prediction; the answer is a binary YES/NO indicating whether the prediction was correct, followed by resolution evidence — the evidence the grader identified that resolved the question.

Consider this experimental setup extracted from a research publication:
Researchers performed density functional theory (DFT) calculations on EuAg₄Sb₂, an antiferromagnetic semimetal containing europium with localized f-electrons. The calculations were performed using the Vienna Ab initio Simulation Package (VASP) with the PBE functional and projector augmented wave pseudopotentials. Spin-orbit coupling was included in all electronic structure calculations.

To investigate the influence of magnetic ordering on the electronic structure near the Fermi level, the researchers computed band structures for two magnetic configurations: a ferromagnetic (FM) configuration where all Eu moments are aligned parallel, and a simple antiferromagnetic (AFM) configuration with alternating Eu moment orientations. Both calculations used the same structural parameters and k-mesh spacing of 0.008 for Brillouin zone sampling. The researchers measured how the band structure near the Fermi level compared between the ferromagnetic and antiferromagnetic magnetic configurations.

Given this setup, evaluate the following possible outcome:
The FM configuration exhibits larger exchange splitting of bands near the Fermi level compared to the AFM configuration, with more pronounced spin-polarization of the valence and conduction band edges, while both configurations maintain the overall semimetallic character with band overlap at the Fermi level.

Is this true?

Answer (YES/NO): NO